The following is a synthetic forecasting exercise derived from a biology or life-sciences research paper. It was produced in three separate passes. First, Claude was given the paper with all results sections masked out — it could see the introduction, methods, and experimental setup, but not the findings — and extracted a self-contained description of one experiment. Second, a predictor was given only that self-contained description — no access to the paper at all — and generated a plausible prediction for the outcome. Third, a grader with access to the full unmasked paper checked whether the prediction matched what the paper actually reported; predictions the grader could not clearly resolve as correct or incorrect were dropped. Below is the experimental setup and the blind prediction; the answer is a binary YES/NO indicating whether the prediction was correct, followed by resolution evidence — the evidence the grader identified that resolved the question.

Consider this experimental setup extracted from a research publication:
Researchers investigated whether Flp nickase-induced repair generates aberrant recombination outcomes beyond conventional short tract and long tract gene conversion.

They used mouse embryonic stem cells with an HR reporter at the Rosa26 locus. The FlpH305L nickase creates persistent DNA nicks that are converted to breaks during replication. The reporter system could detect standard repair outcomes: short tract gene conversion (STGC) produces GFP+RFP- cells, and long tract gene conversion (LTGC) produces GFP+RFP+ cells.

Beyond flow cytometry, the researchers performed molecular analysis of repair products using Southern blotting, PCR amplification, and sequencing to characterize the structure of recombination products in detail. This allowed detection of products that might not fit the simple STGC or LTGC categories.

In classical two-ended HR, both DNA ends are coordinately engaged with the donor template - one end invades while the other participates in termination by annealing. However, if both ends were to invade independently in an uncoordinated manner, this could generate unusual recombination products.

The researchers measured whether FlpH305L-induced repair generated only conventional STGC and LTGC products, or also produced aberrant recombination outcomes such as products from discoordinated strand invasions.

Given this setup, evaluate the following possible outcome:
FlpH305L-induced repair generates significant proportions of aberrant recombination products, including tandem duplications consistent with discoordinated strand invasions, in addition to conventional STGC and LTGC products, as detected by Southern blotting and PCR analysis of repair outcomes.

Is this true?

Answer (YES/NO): NO